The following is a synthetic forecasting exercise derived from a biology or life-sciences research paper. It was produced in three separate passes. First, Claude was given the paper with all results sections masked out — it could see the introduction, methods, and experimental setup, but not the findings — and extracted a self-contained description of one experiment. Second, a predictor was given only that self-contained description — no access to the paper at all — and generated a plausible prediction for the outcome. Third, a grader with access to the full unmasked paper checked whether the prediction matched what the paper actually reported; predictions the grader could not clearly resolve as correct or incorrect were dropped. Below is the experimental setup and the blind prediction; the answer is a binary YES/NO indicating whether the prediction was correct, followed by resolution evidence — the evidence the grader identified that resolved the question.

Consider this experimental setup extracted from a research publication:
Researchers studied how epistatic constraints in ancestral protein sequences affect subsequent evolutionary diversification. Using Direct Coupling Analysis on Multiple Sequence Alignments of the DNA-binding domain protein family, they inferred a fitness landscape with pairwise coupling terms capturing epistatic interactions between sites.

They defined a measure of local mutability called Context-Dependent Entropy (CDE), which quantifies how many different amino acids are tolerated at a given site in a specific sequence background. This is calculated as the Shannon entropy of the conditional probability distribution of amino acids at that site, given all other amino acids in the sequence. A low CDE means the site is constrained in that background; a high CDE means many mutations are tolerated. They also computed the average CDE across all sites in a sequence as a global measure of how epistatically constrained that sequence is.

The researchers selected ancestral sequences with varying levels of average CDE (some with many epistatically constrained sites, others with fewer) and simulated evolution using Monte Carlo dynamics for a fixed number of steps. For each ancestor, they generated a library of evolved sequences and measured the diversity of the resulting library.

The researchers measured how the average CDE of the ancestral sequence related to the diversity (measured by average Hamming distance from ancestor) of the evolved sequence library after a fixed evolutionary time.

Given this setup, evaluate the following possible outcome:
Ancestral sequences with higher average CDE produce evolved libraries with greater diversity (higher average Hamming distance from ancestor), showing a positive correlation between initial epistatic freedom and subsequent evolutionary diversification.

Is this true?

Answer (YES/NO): YES